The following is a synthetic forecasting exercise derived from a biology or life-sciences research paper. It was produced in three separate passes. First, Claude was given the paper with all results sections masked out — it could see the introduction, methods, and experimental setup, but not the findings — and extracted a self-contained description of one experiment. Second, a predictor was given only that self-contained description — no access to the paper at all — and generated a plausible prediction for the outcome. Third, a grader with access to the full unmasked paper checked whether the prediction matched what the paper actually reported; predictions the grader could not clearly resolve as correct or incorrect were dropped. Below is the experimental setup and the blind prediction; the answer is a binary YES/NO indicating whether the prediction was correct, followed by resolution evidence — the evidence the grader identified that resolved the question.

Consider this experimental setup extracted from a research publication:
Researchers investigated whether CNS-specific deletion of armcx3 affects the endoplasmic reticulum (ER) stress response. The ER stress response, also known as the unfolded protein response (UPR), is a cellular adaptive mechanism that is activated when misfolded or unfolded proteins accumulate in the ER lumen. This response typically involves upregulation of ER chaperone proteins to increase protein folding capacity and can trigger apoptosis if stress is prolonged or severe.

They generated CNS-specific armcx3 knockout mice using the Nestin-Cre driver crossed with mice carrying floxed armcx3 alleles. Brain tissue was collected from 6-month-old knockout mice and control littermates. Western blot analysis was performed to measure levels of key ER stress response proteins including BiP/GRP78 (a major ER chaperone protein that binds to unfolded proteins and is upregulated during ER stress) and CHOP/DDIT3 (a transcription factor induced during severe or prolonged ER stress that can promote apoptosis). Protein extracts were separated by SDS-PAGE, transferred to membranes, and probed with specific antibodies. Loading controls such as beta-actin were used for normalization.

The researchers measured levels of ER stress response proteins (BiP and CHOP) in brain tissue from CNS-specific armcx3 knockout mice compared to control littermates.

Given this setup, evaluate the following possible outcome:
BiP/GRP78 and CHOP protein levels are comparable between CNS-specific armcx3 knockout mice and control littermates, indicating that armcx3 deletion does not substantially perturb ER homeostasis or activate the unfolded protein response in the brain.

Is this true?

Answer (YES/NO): NO